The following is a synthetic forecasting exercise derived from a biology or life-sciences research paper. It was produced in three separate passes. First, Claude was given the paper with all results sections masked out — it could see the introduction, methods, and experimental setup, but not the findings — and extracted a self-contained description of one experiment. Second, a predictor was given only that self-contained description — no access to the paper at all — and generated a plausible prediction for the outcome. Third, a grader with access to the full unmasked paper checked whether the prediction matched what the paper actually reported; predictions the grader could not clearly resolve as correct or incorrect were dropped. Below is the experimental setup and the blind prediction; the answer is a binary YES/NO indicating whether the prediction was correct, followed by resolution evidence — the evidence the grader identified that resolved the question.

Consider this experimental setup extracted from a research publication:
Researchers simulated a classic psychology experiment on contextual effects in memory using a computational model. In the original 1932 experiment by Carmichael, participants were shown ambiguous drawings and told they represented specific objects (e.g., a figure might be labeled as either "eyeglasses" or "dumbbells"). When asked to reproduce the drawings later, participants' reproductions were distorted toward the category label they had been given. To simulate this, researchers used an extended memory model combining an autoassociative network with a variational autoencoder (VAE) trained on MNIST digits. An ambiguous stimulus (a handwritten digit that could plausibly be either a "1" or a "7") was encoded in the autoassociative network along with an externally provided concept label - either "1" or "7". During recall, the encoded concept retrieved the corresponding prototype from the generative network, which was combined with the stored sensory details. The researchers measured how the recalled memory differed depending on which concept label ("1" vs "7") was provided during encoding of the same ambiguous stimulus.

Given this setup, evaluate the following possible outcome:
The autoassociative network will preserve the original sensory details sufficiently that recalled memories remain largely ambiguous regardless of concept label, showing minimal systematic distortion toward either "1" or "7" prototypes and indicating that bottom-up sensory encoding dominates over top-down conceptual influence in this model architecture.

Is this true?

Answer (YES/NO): NO